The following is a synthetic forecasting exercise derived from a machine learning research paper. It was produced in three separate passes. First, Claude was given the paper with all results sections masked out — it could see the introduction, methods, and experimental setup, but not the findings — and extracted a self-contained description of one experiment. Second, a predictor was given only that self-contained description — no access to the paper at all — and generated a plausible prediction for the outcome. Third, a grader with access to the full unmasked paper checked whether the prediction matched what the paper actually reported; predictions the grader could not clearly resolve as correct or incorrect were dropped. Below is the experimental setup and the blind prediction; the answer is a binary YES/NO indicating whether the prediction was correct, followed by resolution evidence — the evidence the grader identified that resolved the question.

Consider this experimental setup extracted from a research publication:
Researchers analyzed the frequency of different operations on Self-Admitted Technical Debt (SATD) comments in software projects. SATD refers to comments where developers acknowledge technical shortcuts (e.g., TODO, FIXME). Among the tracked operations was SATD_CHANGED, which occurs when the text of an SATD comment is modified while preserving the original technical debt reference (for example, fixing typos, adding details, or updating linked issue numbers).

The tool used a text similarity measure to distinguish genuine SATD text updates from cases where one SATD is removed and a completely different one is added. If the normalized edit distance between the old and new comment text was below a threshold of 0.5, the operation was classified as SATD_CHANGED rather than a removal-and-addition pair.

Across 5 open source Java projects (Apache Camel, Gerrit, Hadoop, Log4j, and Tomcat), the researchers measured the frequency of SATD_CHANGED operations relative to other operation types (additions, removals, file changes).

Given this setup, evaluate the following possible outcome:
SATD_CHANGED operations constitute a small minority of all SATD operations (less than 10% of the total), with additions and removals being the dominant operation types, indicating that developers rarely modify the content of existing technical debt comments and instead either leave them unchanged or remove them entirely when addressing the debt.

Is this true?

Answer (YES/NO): YES